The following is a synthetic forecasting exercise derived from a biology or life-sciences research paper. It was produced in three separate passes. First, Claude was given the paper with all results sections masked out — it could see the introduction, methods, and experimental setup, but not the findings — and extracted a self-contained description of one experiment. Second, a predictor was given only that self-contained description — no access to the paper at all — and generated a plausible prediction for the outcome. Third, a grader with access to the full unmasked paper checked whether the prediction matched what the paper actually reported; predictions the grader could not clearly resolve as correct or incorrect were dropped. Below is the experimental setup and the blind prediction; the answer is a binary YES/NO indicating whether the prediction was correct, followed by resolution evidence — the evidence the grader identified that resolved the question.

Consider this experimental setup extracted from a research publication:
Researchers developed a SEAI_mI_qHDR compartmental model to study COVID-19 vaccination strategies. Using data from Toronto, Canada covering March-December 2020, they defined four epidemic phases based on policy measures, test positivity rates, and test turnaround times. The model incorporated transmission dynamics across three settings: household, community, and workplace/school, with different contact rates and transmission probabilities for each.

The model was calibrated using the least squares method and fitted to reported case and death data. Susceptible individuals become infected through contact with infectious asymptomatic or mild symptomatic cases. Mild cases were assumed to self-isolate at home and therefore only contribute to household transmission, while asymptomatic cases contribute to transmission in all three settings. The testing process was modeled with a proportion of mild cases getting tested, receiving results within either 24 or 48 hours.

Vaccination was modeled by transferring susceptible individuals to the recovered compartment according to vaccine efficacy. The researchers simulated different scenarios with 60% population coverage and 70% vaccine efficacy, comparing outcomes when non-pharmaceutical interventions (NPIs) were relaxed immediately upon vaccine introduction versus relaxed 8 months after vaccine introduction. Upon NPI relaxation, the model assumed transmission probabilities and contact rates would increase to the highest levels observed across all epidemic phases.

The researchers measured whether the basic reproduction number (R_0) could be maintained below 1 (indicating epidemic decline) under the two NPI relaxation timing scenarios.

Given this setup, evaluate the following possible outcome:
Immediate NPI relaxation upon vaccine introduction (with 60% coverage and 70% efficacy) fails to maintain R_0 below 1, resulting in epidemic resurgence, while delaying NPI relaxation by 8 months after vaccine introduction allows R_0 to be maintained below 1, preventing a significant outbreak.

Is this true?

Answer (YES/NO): YES